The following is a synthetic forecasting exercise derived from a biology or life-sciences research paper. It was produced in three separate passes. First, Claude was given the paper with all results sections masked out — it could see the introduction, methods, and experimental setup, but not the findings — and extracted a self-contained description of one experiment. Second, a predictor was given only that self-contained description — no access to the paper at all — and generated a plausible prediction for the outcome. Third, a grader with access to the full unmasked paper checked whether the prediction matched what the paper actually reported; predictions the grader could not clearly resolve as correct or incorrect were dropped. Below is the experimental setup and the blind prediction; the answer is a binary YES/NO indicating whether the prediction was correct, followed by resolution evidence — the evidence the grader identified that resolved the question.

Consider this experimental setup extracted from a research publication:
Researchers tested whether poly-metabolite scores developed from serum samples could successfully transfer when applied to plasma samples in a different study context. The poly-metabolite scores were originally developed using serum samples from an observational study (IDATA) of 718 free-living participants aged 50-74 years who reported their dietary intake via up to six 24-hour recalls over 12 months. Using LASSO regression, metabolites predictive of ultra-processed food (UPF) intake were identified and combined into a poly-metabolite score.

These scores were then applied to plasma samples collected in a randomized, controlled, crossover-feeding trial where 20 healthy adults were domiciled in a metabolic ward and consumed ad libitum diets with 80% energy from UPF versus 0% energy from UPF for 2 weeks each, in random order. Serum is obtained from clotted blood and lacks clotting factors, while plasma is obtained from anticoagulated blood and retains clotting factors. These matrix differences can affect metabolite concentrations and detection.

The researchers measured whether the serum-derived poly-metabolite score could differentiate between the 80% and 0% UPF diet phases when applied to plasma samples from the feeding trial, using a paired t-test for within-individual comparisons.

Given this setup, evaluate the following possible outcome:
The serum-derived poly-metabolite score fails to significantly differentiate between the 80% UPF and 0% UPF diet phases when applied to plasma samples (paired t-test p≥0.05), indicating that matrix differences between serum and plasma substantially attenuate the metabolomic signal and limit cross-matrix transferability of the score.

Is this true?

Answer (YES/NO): NO